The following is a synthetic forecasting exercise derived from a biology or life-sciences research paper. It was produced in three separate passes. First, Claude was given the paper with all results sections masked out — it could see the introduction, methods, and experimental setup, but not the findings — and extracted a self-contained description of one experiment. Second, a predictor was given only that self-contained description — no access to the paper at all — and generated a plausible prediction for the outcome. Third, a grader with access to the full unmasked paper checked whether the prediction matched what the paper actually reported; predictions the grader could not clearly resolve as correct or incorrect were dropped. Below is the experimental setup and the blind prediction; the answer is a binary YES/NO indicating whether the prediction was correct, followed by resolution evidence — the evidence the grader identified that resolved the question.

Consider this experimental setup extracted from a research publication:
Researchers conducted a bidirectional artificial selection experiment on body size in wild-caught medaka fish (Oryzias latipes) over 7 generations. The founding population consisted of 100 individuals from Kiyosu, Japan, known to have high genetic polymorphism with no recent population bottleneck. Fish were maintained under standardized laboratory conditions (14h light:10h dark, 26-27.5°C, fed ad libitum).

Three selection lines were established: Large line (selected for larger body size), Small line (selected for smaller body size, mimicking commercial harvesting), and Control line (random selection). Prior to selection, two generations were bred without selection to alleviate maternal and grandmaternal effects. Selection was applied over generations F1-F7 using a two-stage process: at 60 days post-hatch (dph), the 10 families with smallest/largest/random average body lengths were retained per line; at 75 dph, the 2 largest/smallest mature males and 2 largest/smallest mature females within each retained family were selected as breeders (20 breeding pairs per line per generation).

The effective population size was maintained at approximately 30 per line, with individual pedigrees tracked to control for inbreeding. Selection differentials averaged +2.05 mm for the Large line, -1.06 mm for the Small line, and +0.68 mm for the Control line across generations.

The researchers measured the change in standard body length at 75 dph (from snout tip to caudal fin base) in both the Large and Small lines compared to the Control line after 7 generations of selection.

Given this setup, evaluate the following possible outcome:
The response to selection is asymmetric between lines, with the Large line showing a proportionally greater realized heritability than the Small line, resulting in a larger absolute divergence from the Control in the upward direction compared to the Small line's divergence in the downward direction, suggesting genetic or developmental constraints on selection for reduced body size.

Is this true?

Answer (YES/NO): NO